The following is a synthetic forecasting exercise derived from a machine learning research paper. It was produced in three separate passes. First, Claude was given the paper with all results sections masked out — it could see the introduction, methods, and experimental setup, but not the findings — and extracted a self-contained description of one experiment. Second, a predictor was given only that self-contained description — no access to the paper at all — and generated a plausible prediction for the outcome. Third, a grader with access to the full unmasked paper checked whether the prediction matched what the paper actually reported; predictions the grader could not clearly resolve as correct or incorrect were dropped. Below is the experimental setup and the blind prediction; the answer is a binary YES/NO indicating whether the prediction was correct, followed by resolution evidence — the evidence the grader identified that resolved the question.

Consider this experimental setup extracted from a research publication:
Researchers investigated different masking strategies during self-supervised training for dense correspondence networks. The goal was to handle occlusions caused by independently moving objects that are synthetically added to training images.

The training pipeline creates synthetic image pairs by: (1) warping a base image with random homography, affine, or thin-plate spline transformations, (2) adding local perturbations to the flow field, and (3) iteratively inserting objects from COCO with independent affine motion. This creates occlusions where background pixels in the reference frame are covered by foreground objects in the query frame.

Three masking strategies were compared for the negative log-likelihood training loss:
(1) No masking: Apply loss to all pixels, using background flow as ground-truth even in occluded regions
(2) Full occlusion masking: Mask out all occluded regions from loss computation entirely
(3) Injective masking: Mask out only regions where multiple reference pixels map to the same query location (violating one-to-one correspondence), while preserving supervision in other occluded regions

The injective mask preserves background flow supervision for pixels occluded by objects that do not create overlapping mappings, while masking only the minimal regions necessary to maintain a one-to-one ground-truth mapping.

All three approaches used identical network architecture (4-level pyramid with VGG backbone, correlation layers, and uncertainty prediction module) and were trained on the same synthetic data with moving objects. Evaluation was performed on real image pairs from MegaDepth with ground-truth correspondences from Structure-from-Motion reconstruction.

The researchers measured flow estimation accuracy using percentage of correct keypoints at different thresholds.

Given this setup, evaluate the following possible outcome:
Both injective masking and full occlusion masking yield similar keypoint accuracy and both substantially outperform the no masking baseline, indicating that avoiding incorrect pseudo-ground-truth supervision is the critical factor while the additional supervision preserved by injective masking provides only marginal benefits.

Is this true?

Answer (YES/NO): NO